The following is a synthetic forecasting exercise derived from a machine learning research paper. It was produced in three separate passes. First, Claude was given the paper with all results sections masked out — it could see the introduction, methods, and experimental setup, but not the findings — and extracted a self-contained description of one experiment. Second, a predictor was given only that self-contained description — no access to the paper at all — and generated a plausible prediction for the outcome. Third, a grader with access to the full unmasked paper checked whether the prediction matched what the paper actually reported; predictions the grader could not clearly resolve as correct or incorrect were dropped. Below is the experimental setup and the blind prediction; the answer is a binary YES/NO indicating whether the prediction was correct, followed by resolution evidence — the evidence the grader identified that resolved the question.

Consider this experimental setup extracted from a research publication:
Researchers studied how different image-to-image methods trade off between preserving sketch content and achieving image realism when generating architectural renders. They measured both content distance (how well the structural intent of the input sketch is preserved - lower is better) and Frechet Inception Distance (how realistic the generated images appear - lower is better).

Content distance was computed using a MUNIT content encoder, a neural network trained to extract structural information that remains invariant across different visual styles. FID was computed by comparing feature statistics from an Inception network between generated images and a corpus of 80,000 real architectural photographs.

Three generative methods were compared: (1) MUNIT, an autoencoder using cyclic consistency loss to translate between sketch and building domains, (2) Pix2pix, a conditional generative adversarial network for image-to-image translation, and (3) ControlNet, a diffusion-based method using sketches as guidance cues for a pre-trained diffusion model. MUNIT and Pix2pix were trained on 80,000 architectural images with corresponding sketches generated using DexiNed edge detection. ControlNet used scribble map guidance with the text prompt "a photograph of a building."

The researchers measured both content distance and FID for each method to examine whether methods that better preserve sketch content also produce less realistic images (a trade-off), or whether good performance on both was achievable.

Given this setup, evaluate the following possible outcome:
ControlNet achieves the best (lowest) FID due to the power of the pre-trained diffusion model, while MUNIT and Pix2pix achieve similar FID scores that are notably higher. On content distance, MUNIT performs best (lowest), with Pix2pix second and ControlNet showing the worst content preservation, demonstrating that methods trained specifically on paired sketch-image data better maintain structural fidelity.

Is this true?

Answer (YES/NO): NO